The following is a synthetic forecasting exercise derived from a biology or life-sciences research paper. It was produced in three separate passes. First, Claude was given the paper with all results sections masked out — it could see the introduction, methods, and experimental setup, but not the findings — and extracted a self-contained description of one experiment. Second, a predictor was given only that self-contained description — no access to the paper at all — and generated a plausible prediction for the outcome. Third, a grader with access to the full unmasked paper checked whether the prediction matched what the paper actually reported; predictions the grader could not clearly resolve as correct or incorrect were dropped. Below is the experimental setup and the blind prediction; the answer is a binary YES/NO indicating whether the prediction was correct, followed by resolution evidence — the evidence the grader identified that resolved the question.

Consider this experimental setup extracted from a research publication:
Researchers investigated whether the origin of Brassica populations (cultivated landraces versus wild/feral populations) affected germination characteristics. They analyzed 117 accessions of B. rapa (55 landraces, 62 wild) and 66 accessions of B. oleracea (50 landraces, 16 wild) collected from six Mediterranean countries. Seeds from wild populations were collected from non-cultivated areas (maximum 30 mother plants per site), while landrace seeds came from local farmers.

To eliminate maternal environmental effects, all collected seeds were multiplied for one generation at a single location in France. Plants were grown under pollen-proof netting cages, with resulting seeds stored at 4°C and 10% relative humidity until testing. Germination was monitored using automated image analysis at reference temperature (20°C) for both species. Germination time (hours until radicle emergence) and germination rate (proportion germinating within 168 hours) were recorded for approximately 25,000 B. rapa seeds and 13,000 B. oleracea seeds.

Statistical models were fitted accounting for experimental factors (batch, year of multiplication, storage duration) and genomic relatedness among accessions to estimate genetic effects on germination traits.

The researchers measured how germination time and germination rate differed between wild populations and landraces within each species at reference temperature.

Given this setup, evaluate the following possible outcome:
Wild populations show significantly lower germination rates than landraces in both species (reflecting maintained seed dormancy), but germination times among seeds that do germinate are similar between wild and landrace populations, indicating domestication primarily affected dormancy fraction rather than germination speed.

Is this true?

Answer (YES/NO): NO